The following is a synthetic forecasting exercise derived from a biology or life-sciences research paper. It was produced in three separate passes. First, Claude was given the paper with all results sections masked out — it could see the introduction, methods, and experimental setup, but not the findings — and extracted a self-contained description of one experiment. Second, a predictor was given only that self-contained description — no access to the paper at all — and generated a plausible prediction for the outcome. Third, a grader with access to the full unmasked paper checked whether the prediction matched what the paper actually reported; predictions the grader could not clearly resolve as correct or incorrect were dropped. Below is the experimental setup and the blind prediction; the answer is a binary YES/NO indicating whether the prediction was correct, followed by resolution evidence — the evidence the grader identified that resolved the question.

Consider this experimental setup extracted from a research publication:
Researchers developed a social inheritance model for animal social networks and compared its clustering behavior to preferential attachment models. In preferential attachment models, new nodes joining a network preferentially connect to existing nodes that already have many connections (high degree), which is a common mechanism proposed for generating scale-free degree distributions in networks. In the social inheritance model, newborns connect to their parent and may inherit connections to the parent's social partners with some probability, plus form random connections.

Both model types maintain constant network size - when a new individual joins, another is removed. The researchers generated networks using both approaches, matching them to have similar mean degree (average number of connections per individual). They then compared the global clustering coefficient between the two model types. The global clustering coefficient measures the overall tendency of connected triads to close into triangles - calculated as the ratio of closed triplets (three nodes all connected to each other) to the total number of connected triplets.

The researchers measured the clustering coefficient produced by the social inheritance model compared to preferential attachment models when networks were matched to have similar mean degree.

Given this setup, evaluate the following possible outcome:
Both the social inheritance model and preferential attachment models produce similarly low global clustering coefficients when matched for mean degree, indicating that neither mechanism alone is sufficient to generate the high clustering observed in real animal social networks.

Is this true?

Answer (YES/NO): NO